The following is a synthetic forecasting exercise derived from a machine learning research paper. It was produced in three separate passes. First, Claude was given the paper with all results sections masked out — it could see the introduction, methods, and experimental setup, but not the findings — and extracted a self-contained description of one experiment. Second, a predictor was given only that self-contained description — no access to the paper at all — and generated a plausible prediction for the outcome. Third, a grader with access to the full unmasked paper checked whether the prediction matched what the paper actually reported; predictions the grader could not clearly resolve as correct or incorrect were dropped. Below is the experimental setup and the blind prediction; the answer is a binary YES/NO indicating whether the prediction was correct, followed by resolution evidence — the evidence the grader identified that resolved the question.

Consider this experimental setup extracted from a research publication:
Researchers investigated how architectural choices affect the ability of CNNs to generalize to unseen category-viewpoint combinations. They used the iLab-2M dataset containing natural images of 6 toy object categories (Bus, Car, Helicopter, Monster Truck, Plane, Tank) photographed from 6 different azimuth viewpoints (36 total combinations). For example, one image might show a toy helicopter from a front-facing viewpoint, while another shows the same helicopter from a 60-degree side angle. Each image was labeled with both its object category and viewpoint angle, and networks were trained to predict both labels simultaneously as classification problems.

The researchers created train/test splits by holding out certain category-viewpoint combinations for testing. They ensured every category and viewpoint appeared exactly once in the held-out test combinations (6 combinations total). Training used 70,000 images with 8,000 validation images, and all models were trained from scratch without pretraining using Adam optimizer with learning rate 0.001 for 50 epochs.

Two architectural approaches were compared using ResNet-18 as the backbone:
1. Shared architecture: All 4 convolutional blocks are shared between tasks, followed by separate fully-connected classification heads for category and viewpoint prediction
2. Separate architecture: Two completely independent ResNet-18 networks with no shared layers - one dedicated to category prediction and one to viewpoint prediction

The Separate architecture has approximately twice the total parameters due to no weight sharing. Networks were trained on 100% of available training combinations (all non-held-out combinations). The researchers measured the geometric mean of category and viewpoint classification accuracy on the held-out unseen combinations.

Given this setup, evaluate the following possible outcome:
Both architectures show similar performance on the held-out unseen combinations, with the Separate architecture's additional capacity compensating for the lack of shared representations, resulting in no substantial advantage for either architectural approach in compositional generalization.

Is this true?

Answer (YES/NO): NO